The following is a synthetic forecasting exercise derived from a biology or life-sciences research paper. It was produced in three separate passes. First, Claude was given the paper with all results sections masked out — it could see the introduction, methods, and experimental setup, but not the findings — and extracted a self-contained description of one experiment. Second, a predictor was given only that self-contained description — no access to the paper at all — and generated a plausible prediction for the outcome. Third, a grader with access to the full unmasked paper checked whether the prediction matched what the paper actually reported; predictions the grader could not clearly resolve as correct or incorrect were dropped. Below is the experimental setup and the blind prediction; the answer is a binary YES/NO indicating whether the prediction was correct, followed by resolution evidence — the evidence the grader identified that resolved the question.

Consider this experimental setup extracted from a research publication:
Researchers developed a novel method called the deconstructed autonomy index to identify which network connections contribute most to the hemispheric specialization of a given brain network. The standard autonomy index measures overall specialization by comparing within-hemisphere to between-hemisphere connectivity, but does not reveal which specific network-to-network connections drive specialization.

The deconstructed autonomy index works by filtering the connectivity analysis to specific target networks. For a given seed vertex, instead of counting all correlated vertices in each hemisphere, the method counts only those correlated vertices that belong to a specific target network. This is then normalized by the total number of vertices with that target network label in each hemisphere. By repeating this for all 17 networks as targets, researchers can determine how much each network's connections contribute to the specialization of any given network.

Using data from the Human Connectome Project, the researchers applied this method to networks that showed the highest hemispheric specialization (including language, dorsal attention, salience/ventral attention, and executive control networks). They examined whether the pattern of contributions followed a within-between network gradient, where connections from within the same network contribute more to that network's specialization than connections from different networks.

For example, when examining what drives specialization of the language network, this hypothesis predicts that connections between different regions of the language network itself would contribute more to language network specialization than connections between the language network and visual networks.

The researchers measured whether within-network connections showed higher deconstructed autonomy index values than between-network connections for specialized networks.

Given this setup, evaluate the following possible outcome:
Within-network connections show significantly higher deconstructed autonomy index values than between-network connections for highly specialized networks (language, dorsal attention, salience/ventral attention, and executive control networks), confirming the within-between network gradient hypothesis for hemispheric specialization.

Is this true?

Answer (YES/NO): YES